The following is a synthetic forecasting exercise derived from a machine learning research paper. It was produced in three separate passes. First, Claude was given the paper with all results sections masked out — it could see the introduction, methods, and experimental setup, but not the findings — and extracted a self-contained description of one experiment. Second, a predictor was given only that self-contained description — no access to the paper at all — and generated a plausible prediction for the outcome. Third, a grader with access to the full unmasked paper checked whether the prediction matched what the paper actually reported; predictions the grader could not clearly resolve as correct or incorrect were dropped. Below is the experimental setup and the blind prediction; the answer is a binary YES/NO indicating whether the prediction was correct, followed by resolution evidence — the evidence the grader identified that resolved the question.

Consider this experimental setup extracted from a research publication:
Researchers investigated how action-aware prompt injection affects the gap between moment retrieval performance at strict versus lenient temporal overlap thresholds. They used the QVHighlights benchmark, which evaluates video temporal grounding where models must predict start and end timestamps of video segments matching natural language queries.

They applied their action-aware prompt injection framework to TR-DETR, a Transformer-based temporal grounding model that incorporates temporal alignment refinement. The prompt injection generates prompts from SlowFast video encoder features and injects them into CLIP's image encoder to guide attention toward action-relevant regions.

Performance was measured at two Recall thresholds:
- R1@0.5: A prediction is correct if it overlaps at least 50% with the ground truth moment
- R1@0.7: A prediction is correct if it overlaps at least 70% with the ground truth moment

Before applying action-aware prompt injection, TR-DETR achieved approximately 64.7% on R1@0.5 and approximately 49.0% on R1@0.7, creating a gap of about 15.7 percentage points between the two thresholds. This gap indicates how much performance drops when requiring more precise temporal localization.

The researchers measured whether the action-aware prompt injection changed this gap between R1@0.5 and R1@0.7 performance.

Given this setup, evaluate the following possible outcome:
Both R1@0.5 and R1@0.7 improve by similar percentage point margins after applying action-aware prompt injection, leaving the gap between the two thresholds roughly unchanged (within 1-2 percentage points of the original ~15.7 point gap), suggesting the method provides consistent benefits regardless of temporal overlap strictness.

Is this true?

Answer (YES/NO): NO